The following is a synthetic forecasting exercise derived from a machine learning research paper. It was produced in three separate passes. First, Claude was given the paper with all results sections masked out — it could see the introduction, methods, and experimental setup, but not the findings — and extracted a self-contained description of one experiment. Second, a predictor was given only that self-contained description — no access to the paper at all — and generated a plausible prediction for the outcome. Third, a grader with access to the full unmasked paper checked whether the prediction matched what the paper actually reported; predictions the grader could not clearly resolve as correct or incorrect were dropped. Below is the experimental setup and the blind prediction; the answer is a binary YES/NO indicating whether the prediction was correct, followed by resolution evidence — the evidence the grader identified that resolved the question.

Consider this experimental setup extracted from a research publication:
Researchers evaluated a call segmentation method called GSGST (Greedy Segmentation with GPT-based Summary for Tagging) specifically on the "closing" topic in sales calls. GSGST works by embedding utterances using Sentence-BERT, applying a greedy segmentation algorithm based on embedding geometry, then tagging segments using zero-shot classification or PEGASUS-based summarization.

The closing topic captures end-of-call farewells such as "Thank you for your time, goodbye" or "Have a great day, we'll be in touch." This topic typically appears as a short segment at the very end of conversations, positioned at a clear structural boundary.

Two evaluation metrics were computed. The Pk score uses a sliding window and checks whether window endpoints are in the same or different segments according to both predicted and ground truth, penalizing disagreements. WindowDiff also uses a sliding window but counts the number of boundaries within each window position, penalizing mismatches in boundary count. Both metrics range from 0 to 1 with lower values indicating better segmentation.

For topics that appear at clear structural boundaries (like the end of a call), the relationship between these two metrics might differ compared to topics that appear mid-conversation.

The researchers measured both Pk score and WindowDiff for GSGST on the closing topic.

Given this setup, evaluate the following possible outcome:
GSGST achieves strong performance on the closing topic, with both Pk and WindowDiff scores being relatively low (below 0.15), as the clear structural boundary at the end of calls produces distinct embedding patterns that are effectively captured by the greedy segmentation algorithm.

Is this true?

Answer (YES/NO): YES